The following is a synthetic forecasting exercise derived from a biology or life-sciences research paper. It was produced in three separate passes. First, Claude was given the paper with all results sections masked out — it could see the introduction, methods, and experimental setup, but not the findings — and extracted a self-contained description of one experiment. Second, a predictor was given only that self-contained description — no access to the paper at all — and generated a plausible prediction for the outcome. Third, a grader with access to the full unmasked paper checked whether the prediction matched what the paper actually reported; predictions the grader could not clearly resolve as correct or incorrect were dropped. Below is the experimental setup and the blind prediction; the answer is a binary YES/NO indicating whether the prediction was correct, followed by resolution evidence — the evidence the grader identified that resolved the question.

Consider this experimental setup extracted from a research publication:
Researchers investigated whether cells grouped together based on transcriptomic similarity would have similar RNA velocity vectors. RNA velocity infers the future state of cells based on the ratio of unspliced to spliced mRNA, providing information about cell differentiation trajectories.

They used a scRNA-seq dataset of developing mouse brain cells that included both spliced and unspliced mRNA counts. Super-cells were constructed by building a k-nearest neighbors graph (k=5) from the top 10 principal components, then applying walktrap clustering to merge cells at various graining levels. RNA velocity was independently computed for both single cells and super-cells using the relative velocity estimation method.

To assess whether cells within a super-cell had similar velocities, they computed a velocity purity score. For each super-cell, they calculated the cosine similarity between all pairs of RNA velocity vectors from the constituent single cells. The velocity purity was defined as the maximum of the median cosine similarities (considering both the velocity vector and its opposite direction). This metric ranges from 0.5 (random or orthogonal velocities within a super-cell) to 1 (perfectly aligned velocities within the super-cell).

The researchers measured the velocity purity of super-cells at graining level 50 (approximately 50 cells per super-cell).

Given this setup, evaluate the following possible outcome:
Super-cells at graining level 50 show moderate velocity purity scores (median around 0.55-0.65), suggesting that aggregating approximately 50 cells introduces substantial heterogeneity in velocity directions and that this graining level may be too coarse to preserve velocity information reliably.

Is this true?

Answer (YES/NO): NO